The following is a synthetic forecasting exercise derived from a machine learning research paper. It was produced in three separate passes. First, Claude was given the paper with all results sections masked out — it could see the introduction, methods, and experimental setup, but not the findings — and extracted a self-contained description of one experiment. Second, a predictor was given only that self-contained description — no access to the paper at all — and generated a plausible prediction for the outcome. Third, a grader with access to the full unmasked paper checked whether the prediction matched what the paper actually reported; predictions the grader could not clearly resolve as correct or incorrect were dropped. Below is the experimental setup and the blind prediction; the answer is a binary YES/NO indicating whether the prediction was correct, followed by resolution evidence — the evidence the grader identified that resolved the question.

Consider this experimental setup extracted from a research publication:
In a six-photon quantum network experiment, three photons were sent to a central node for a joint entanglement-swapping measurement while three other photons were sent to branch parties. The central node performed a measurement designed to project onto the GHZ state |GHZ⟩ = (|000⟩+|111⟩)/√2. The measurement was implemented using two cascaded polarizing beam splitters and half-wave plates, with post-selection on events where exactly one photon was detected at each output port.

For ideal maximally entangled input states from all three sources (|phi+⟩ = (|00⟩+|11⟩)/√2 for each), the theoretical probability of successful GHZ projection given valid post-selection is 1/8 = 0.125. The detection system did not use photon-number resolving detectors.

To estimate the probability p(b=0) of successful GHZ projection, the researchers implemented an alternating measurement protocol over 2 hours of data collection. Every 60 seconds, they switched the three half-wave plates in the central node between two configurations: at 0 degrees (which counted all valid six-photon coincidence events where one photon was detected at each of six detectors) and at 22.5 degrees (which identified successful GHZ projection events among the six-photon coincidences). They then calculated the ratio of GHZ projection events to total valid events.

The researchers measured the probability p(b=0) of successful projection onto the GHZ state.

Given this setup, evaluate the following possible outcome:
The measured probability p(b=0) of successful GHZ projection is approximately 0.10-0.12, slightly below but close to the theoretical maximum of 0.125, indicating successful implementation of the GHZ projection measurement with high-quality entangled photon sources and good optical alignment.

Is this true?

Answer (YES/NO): NO